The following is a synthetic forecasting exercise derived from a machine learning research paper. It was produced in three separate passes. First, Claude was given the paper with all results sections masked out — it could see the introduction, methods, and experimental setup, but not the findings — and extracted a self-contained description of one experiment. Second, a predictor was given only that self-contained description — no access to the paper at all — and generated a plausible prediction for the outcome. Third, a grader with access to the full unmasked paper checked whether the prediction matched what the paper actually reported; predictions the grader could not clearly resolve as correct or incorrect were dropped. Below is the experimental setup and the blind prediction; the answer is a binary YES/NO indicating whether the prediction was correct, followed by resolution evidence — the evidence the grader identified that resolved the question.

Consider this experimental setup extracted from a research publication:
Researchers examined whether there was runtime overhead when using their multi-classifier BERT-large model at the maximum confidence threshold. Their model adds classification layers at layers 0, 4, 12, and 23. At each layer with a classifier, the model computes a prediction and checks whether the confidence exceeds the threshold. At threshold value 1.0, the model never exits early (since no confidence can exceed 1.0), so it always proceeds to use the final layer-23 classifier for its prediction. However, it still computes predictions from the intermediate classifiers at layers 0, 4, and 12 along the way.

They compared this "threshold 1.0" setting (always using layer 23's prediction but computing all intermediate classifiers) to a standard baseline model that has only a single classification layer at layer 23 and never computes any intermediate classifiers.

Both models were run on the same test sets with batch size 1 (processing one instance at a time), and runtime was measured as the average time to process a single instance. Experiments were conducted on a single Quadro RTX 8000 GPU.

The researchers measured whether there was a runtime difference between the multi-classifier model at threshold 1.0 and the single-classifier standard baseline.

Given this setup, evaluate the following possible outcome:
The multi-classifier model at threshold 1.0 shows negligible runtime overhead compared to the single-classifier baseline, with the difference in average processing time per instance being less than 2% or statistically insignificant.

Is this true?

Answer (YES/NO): NO